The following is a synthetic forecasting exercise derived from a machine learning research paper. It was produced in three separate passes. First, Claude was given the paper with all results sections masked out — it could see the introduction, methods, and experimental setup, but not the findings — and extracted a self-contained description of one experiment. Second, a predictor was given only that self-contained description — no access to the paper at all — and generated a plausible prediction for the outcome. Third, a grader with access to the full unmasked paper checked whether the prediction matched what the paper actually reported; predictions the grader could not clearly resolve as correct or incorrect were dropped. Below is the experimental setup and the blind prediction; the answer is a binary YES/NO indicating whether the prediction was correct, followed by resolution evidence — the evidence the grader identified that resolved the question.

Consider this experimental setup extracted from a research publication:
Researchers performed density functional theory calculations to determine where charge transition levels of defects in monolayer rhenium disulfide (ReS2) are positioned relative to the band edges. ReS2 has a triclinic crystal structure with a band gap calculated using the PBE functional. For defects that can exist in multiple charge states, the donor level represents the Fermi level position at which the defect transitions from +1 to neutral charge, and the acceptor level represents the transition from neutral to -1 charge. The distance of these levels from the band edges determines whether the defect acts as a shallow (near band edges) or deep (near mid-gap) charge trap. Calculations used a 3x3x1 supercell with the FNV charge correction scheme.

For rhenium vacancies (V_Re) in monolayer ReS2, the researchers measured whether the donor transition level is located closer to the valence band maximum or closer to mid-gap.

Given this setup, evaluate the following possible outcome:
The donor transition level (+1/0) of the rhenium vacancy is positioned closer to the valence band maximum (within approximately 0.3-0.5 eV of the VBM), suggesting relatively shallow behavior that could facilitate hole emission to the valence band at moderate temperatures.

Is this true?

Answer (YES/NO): NO